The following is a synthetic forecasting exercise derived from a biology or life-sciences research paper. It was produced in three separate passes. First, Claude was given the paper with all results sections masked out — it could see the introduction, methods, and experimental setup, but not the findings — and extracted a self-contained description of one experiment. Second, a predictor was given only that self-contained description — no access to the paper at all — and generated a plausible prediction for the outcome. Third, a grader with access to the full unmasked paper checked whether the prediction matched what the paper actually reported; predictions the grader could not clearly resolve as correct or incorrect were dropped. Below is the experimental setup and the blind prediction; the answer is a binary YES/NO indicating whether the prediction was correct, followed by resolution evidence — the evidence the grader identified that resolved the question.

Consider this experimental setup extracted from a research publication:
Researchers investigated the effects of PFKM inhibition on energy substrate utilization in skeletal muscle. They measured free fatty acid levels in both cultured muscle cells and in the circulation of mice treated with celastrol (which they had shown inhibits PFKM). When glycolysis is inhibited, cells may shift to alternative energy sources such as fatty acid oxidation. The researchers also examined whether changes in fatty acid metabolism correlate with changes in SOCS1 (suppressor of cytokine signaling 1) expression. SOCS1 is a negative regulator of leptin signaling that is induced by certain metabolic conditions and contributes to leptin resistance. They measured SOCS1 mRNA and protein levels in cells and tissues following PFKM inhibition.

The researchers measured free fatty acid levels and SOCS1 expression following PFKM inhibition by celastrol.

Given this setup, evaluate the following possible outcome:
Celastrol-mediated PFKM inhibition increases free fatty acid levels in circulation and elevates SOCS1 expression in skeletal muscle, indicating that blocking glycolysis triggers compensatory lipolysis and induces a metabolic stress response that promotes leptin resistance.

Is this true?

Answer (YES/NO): NO